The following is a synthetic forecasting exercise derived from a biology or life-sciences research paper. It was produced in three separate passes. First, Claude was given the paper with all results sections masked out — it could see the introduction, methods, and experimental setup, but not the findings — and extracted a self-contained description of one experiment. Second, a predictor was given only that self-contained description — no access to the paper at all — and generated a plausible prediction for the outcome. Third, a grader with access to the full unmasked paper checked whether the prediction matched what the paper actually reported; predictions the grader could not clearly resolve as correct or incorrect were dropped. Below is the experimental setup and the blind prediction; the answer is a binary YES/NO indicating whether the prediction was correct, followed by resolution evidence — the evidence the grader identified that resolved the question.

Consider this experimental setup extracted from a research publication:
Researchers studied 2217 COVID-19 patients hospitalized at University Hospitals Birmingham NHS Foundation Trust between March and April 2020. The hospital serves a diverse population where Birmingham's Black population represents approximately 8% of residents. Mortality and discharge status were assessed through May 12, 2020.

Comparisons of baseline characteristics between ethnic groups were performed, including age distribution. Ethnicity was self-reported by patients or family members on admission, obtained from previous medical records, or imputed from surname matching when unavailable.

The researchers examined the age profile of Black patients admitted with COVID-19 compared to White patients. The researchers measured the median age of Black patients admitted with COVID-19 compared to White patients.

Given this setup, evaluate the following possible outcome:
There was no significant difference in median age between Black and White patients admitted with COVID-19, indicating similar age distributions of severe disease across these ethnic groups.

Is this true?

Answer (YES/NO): NO